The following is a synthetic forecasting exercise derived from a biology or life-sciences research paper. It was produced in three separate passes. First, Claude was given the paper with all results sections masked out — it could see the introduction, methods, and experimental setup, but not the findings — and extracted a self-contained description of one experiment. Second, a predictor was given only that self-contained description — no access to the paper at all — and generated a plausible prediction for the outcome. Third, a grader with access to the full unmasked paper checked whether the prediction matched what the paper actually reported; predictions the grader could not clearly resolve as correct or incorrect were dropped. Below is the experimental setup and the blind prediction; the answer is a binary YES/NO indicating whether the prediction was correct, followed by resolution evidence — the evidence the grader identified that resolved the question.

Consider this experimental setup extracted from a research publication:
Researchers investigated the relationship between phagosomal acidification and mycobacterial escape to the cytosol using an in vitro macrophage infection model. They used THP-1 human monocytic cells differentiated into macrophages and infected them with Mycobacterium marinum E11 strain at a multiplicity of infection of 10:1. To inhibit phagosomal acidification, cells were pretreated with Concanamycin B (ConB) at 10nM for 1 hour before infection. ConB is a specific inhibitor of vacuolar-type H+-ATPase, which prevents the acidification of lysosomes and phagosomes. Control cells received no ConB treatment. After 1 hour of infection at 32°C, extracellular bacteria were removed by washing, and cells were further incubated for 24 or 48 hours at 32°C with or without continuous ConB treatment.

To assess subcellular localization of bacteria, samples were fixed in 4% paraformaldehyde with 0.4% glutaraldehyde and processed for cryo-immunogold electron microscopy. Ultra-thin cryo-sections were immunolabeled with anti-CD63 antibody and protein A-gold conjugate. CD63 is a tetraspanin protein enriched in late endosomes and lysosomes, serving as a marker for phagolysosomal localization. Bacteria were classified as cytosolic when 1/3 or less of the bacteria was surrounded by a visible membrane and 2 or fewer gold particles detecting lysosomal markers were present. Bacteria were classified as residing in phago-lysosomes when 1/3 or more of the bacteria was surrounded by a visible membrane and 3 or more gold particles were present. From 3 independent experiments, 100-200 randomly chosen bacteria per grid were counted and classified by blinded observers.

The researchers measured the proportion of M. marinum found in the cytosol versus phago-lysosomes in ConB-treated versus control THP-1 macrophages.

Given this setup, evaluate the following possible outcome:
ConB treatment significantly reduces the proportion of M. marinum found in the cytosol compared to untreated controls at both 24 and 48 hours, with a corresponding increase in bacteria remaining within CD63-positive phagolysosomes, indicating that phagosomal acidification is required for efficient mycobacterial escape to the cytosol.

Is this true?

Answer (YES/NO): NO